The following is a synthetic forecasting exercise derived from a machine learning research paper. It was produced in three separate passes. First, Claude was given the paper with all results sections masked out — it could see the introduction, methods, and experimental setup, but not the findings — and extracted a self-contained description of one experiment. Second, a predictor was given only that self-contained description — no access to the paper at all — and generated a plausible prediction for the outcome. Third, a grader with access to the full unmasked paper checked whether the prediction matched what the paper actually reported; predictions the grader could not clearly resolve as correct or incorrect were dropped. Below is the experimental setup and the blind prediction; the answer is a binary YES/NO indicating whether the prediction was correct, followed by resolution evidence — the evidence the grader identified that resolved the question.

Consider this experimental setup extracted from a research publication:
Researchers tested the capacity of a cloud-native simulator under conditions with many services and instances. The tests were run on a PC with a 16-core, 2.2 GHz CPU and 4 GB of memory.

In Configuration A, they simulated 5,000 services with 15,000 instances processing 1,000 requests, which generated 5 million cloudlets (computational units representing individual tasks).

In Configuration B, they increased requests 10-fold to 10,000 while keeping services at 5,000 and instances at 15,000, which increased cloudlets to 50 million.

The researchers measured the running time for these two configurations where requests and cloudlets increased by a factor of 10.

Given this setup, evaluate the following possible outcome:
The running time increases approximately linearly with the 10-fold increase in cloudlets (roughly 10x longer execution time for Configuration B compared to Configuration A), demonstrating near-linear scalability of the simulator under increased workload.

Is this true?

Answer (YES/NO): NO